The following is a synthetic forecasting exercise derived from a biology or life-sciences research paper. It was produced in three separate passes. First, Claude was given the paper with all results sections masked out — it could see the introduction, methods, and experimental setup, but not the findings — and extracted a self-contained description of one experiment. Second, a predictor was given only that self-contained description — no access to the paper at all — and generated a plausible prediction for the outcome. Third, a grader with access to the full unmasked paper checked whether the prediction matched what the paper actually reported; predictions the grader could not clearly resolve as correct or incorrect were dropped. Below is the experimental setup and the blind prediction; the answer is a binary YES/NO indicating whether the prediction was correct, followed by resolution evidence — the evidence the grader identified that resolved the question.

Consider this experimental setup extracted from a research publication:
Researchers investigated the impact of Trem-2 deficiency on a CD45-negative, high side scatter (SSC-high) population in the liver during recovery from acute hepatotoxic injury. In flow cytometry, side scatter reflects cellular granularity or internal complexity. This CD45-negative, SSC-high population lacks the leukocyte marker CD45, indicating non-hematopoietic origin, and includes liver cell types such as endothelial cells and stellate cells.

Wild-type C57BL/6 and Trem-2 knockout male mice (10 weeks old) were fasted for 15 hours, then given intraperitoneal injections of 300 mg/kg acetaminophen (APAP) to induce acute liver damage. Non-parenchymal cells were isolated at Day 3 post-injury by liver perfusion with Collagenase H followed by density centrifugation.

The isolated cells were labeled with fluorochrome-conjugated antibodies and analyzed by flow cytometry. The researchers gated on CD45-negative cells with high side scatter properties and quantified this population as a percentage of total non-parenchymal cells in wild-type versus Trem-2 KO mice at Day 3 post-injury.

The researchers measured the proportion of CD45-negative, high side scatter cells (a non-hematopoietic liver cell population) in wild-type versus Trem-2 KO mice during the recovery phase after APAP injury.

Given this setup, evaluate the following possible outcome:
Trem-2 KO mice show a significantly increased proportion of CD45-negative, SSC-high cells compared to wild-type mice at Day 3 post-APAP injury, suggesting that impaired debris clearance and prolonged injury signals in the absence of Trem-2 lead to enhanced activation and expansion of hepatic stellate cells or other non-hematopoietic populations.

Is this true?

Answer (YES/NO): YES